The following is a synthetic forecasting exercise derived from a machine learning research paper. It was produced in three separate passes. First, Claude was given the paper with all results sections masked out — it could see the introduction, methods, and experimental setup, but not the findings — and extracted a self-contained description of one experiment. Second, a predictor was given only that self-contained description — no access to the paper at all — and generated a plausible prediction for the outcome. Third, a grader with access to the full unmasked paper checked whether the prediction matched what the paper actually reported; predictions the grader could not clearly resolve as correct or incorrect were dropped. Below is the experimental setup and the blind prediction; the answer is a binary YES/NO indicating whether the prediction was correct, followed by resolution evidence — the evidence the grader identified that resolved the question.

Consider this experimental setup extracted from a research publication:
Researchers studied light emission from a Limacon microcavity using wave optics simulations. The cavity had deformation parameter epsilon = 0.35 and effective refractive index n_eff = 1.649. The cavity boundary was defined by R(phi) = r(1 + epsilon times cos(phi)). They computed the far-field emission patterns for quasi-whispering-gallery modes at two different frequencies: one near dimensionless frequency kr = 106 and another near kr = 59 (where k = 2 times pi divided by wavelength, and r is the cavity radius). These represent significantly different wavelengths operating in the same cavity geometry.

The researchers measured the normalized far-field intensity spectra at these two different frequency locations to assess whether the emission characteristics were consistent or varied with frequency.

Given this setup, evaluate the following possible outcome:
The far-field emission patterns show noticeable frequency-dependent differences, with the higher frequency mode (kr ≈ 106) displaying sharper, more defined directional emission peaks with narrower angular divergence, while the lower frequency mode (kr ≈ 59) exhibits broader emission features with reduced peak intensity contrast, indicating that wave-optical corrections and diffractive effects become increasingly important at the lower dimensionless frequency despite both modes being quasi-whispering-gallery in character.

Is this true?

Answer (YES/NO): NO